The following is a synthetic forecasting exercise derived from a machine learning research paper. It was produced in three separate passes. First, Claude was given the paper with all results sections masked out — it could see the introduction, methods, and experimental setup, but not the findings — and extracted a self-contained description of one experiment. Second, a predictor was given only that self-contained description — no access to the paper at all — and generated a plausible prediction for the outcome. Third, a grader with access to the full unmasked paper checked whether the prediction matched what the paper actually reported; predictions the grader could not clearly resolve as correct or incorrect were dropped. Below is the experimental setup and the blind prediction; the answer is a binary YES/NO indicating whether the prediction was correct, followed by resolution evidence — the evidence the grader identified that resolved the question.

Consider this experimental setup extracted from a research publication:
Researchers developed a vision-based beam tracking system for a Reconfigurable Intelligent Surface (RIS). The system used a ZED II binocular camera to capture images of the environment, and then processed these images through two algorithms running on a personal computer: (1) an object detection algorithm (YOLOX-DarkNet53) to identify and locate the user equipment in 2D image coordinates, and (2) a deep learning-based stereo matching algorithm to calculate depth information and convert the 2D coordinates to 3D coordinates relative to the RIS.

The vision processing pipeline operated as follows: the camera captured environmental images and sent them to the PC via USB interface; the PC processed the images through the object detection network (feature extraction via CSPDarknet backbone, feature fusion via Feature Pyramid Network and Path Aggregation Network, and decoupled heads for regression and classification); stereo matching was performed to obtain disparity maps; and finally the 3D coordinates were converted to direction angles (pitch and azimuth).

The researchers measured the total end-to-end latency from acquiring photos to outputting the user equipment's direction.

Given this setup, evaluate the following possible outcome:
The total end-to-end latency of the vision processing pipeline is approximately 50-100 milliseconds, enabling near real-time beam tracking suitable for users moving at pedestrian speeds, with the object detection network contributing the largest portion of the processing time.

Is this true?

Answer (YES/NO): NO